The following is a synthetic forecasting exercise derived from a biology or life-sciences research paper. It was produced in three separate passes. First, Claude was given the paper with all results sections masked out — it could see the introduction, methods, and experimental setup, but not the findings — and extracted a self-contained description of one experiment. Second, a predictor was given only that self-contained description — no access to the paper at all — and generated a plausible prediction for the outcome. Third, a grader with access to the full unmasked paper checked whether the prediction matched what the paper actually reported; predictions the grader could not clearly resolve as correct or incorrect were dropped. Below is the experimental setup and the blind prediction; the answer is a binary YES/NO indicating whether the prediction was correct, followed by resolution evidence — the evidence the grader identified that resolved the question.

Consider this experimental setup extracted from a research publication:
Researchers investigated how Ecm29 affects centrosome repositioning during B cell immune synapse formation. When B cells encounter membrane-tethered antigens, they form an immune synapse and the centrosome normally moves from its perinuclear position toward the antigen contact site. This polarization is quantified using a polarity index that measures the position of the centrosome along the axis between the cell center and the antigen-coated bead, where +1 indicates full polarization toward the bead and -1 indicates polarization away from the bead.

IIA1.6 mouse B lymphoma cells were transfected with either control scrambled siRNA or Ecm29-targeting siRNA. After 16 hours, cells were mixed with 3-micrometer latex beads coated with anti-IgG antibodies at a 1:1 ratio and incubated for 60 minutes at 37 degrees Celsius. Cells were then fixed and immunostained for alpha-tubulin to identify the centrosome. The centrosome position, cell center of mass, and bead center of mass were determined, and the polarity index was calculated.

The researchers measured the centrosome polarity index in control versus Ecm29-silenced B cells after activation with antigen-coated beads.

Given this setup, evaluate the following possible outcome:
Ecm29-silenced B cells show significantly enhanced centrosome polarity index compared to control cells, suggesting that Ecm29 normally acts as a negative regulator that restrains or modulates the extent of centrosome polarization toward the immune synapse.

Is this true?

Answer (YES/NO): NO